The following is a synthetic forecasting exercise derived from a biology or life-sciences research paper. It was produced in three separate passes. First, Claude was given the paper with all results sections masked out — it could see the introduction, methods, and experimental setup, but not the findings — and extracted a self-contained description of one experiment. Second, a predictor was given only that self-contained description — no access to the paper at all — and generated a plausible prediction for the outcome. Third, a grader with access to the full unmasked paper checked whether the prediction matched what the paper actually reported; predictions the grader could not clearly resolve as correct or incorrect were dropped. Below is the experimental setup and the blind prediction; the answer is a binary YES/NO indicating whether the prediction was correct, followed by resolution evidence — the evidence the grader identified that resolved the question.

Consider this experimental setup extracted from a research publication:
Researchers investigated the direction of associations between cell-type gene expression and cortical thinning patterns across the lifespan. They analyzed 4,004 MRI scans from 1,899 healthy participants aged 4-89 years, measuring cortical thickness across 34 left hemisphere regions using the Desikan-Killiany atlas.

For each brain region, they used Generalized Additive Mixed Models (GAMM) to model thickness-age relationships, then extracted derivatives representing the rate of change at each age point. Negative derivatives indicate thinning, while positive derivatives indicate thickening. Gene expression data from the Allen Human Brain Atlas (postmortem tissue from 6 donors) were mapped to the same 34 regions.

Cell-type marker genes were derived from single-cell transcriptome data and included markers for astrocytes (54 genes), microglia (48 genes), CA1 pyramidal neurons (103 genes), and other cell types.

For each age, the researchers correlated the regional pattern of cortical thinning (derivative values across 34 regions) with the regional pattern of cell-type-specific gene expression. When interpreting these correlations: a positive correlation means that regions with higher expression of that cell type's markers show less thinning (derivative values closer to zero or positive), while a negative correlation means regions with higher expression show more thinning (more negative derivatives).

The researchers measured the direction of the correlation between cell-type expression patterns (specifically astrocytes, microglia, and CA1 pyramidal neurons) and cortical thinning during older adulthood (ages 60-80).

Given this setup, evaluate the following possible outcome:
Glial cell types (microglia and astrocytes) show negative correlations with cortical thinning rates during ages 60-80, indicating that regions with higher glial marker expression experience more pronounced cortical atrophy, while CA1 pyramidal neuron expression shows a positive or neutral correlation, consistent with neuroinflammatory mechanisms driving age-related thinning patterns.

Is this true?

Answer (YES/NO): NO